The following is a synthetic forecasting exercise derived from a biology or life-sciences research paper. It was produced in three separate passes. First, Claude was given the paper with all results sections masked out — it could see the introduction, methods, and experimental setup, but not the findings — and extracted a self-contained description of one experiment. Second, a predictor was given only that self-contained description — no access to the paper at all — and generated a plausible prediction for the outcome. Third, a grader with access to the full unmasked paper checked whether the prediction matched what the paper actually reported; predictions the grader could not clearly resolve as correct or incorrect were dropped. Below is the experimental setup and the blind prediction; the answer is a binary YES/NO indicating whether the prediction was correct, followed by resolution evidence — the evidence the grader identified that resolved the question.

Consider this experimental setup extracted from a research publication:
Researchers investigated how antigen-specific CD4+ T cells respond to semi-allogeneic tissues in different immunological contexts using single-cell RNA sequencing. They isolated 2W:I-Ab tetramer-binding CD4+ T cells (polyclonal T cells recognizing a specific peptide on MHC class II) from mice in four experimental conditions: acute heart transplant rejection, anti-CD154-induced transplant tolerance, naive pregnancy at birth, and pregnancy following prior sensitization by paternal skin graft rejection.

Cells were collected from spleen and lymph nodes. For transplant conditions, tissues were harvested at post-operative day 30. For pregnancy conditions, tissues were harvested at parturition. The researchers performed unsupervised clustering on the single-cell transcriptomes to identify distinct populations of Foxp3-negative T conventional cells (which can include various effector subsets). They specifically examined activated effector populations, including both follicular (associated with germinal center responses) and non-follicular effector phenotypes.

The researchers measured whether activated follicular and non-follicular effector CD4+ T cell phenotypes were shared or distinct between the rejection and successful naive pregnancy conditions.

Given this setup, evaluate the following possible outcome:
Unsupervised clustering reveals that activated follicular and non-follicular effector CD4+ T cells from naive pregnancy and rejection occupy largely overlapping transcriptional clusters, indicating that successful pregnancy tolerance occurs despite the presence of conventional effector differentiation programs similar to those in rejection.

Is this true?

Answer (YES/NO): NO